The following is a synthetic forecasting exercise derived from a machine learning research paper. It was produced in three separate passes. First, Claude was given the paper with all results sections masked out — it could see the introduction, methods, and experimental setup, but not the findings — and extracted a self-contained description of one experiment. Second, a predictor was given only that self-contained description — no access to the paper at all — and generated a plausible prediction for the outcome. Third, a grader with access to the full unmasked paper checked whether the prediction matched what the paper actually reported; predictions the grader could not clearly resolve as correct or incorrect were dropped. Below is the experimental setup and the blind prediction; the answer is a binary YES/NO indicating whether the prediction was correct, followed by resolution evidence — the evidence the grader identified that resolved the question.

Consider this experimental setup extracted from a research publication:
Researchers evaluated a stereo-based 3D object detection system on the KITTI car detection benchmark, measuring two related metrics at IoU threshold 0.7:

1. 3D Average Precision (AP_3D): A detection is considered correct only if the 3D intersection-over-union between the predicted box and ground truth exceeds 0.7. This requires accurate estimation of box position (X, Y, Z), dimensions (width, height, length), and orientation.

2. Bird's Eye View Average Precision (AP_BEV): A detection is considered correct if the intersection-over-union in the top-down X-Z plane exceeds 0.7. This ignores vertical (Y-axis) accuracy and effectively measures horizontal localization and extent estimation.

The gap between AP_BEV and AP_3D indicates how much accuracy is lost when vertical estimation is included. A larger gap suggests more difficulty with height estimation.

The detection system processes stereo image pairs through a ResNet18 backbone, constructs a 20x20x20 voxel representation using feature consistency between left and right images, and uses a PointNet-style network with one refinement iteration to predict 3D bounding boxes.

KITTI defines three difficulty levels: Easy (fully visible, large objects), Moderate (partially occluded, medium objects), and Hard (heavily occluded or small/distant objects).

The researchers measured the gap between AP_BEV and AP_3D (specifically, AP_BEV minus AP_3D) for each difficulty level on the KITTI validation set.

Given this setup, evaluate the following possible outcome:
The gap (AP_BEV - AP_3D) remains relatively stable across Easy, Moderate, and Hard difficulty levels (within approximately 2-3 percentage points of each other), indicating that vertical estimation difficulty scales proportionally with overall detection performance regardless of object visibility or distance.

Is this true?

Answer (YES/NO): YES